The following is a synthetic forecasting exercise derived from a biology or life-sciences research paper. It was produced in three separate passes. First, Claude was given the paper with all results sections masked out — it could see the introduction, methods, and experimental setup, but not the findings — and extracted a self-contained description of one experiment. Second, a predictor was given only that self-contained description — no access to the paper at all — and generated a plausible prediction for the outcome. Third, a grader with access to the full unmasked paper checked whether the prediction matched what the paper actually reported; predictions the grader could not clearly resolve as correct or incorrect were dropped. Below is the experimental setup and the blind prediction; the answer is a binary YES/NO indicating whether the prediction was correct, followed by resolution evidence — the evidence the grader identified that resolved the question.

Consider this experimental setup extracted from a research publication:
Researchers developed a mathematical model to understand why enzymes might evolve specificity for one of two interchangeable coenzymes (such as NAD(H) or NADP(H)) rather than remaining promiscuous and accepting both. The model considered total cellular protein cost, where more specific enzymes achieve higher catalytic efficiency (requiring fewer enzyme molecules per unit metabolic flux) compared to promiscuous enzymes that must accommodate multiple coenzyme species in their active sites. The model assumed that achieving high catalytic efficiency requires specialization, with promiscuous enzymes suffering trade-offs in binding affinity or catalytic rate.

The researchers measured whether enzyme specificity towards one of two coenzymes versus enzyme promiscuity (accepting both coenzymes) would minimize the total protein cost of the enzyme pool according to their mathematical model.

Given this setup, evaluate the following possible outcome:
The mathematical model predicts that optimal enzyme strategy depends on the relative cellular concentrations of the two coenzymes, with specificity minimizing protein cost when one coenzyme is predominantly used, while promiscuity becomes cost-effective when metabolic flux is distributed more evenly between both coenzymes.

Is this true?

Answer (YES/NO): NO